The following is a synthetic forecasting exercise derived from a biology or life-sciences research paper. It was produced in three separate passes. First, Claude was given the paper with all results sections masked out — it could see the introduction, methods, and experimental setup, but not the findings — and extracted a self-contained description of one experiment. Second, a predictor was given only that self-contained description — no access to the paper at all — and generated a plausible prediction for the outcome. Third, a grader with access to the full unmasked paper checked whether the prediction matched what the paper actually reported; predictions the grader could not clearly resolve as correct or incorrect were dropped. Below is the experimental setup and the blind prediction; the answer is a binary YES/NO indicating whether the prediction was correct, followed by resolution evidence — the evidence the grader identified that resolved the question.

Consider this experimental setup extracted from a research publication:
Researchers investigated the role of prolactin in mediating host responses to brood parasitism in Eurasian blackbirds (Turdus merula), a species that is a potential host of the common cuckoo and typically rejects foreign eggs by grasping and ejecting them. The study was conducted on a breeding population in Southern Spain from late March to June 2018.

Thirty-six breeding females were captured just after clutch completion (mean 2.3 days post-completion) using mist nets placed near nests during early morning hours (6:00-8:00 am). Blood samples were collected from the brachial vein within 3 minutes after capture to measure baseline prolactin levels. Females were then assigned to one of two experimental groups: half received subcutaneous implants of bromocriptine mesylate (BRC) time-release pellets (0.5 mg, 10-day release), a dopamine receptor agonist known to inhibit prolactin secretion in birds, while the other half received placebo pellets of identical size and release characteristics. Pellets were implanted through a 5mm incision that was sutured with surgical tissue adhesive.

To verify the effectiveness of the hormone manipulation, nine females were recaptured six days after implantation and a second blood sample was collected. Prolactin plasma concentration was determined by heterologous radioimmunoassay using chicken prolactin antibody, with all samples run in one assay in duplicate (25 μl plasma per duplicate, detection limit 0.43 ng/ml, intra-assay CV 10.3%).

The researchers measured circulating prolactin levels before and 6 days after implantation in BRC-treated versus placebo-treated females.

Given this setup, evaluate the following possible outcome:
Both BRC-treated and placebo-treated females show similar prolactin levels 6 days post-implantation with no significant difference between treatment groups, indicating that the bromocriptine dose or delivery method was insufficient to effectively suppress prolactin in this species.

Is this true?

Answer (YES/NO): NO